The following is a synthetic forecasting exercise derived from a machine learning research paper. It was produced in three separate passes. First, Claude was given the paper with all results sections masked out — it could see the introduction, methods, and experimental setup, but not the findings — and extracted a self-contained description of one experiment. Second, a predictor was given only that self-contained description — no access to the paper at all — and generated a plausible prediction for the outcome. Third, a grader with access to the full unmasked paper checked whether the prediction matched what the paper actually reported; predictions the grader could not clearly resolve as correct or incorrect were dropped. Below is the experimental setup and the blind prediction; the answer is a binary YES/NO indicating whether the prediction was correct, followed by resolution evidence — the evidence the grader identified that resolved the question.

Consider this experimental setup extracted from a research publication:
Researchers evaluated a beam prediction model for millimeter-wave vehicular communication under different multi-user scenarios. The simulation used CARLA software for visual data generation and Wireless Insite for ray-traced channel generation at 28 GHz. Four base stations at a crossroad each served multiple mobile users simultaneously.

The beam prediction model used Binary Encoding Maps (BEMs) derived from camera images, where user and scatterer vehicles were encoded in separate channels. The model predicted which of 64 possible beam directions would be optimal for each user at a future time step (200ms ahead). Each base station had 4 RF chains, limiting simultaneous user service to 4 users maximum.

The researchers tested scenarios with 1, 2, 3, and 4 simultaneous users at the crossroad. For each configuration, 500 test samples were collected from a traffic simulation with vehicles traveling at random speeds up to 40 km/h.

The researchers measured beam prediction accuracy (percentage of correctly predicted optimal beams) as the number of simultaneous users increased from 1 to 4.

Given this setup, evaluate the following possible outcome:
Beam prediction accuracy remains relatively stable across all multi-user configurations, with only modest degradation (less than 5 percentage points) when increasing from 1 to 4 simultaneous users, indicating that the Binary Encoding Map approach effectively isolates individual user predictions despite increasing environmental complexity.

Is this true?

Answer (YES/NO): NO